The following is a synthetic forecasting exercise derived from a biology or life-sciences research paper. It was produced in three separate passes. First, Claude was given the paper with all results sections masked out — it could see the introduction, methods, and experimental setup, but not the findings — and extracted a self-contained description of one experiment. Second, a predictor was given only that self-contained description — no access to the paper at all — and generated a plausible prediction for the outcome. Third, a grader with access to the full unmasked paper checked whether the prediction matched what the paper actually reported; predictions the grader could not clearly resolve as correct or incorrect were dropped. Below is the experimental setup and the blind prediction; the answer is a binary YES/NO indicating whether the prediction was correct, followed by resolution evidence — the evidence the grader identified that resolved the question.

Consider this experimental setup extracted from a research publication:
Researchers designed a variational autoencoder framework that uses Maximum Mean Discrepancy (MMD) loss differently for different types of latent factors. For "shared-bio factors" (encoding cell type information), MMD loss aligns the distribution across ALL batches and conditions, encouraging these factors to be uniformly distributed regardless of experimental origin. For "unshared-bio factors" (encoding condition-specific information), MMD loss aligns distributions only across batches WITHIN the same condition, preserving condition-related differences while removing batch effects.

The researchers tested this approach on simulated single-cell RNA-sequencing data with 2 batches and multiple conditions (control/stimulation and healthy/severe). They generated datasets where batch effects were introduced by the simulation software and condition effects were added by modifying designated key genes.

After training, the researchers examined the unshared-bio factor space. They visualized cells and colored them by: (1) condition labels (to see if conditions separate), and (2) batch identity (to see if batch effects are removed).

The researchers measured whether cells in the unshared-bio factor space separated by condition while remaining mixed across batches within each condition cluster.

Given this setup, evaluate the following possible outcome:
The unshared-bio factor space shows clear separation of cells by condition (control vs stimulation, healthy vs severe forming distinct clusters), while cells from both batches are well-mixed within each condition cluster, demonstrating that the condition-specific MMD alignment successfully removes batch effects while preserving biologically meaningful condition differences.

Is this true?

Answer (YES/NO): YES